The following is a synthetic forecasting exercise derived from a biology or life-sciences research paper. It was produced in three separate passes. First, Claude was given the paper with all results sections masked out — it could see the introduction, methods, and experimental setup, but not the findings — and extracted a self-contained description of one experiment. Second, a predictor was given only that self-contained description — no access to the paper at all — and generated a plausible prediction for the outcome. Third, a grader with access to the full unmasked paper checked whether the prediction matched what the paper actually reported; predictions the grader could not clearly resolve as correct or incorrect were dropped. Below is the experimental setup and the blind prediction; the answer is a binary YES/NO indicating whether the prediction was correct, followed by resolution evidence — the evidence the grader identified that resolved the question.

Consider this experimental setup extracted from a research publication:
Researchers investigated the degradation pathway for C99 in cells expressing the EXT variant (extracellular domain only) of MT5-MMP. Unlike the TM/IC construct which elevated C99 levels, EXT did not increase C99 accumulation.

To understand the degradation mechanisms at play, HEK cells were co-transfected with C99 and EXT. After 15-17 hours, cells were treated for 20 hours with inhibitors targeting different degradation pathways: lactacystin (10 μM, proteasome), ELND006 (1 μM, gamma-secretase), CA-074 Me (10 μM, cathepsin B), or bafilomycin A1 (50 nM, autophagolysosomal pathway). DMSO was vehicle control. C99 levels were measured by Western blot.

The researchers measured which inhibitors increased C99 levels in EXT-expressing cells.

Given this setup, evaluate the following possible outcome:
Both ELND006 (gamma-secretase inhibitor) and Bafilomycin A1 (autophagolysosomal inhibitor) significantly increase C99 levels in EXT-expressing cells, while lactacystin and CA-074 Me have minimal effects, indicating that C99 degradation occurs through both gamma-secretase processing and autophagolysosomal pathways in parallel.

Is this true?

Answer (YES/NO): NO